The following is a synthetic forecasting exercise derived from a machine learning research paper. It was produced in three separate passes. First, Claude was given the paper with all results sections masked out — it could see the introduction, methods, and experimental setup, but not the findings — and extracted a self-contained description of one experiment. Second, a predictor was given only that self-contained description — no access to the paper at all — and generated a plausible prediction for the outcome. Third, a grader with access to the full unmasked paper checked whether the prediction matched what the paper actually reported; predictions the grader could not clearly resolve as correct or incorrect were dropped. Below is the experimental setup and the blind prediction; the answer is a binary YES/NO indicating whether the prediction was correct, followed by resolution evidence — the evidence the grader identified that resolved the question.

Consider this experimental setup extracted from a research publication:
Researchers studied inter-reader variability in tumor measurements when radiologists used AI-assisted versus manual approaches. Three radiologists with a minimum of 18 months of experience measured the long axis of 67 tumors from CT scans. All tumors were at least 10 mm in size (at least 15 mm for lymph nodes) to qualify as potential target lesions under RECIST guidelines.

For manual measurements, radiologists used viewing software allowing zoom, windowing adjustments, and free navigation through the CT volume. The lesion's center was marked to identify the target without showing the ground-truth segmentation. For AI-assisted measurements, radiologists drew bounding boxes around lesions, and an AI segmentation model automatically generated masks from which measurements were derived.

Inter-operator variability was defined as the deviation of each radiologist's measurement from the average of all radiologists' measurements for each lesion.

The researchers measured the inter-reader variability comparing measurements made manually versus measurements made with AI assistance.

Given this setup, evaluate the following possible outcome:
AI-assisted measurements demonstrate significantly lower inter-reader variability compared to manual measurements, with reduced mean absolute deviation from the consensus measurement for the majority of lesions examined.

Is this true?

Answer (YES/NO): YES